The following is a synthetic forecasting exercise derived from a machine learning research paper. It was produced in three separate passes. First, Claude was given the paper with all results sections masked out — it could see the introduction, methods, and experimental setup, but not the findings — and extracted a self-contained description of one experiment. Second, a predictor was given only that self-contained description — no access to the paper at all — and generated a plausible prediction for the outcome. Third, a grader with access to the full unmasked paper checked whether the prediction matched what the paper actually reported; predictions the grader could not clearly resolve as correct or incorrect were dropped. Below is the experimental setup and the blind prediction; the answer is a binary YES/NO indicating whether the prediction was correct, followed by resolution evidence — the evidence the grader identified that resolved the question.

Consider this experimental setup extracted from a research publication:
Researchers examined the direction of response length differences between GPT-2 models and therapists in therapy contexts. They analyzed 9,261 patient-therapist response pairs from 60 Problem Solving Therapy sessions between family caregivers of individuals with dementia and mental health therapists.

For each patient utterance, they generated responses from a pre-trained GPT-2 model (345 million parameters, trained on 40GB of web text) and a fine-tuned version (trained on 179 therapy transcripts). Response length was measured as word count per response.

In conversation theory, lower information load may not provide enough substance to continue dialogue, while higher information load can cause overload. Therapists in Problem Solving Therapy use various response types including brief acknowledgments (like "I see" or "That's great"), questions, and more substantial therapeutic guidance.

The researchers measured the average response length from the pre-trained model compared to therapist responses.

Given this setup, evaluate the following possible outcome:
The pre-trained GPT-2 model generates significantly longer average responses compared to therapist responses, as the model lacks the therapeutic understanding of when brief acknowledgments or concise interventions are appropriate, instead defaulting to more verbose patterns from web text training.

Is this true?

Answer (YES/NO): YES